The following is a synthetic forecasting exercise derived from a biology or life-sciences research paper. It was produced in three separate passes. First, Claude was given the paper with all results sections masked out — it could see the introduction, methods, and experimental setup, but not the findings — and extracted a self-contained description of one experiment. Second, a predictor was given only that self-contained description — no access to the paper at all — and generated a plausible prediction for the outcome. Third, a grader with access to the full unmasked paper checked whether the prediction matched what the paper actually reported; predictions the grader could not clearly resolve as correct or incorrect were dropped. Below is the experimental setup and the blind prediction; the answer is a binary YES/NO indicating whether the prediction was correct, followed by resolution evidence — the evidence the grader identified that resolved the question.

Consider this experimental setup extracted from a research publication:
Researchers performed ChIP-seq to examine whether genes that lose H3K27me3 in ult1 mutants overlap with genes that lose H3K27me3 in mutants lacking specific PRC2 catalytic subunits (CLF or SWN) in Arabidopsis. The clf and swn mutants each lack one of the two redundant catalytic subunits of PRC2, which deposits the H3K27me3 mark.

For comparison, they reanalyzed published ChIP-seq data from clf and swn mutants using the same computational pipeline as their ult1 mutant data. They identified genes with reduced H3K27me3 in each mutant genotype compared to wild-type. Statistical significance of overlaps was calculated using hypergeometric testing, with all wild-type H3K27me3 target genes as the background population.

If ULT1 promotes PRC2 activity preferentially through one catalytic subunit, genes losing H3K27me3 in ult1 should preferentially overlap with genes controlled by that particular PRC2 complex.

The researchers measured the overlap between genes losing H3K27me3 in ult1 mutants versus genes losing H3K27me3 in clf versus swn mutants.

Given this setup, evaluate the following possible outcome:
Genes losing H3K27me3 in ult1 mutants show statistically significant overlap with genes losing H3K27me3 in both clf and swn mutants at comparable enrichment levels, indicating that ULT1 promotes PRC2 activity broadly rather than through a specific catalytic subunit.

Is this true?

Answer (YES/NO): NO